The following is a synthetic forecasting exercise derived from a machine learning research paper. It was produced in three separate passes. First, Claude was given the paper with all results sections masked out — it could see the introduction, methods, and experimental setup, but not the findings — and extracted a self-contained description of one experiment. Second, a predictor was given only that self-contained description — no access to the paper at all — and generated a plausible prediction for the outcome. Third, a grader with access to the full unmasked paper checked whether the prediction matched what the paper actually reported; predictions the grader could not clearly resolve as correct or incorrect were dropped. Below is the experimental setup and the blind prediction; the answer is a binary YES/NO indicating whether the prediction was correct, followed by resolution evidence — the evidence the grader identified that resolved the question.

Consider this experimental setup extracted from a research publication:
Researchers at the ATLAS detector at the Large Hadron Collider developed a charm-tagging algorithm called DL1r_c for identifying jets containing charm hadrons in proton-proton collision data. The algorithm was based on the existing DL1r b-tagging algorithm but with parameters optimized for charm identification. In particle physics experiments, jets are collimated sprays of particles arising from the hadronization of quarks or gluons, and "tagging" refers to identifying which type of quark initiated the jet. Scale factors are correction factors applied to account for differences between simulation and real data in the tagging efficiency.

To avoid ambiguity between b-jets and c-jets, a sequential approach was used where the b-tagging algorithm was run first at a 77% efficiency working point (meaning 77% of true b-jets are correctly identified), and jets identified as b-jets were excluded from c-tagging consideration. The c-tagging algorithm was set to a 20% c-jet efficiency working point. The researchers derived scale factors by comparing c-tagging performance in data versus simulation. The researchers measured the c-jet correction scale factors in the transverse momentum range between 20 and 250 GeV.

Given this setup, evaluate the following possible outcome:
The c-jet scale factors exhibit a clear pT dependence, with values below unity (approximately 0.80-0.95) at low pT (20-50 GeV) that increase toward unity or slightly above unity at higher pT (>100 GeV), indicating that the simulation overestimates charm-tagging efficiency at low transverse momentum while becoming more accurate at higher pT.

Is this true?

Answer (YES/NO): NO